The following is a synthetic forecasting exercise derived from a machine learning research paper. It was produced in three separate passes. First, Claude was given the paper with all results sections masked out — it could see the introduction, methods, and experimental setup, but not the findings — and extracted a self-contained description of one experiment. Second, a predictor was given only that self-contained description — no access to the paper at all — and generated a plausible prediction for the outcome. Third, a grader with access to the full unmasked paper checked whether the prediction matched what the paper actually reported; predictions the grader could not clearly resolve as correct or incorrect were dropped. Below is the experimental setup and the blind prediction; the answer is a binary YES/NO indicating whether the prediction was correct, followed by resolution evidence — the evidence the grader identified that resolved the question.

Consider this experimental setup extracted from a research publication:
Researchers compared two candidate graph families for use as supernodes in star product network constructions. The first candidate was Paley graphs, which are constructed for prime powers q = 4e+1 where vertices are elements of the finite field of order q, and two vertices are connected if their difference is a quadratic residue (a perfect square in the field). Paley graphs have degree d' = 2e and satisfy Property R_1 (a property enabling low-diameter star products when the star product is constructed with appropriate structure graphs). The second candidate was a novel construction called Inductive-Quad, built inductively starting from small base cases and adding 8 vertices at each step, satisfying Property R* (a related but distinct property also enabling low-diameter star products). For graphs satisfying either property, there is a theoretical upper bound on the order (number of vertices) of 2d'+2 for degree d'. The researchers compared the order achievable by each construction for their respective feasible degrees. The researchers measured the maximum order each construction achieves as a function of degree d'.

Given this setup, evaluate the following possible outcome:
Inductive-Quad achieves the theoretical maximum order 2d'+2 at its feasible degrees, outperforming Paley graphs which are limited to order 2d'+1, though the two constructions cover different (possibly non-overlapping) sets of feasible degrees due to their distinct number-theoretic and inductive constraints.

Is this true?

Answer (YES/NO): YES